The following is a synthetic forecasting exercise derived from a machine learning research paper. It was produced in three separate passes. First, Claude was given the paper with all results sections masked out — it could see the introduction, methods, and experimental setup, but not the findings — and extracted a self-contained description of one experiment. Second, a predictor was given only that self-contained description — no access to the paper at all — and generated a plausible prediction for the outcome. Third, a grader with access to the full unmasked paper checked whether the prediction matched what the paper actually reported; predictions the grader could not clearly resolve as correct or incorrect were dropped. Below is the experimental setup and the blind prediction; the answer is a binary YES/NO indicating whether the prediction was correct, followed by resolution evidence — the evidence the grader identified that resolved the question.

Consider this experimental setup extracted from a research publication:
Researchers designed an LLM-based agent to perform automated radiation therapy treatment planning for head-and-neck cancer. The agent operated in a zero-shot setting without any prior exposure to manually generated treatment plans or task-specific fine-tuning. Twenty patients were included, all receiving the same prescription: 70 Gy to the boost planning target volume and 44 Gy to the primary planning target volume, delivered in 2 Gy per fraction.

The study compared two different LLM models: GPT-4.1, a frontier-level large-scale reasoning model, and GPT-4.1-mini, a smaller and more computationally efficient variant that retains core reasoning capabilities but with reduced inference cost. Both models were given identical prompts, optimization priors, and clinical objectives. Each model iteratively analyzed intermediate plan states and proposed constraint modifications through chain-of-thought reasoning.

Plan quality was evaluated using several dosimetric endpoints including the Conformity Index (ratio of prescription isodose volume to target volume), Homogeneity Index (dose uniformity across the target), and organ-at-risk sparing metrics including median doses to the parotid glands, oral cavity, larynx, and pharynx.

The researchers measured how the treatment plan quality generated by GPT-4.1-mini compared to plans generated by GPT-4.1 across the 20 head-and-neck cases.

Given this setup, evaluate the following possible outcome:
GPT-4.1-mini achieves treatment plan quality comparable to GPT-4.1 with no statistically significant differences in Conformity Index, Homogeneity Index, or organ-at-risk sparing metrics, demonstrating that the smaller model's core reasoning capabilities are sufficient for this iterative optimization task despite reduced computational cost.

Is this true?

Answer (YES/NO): NO